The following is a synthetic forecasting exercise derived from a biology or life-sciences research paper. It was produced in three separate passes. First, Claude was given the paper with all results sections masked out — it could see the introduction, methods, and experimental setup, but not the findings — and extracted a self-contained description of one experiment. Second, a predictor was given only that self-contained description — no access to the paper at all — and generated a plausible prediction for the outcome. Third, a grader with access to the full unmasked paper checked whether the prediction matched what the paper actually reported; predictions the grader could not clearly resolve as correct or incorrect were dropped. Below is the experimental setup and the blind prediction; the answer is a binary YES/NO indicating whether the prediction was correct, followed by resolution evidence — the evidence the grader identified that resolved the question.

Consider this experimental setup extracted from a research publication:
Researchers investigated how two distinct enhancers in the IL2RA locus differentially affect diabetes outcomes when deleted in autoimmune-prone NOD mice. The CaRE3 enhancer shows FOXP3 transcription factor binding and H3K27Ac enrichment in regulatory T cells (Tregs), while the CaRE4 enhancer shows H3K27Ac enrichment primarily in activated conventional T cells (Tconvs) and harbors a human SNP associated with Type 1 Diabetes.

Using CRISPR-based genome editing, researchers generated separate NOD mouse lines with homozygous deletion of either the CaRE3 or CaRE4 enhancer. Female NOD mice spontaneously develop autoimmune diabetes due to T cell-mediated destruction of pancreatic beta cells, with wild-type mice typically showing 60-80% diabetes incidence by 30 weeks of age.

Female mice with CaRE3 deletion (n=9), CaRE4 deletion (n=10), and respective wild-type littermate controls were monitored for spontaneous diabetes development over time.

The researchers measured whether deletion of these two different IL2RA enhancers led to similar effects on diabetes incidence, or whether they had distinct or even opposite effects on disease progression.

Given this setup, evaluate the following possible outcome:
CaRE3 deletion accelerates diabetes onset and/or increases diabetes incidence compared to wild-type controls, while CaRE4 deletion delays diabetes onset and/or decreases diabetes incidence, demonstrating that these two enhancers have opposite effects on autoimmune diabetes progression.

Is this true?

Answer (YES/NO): YES